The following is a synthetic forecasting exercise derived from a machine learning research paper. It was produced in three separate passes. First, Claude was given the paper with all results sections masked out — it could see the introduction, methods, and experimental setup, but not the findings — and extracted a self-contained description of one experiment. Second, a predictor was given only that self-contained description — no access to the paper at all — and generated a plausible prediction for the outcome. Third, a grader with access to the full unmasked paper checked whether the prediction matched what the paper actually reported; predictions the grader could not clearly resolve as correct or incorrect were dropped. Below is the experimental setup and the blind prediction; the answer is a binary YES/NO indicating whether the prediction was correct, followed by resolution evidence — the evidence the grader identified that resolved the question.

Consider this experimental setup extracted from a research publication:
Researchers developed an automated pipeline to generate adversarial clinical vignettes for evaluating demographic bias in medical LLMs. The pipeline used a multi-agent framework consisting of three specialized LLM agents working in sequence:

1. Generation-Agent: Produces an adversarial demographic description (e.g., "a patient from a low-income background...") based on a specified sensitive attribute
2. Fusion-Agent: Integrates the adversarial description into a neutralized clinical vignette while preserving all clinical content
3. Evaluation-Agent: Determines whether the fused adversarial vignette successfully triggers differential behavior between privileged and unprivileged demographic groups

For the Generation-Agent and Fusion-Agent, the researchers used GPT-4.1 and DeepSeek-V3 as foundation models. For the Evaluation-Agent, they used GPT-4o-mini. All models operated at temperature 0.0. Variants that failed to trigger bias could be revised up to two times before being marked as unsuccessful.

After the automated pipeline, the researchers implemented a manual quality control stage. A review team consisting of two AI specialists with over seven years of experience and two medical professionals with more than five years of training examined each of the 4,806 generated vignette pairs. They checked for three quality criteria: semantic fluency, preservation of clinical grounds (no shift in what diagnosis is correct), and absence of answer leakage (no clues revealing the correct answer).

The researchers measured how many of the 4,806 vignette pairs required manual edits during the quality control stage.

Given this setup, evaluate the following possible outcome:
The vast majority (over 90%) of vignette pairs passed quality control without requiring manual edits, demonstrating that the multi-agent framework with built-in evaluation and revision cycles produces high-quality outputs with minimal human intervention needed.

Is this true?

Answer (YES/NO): YES